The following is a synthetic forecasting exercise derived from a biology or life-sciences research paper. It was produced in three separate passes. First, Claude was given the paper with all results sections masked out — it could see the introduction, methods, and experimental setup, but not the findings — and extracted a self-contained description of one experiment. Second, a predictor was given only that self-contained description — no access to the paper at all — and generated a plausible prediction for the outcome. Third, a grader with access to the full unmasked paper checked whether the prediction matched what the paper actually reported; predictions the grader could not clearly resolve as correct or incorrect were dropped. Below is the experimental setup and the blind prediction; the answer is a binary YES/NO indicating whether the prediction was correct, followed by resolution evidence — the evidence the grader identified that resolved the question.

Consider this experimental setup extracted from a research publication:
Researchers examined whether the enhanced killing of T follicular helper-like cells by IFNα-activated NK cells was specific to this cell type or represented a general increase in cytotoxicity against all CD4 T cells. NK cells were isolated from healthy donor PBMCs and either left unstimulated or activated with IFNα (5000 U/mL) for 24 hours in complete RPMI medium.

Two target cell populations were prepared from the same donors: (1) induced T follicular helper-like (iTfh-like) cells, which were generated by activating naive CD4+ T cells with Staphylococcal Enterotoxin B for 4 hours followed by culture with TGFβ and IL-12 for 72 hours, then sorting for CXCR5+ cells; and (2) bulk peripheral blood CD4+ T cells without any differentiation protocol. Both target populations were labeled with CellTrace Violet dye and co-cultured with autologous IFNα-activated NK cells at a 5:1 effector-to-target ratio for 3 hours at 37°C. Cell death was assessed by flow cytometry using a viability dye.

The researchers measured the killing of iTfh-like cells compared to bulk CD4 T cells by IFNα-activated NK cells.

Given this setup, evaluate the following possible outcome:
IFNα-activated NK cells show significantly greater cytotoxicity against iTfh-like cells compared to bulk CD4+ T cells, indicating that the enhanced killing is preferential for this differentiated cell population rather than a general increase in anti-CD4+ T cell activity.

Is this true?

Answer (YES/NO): YES